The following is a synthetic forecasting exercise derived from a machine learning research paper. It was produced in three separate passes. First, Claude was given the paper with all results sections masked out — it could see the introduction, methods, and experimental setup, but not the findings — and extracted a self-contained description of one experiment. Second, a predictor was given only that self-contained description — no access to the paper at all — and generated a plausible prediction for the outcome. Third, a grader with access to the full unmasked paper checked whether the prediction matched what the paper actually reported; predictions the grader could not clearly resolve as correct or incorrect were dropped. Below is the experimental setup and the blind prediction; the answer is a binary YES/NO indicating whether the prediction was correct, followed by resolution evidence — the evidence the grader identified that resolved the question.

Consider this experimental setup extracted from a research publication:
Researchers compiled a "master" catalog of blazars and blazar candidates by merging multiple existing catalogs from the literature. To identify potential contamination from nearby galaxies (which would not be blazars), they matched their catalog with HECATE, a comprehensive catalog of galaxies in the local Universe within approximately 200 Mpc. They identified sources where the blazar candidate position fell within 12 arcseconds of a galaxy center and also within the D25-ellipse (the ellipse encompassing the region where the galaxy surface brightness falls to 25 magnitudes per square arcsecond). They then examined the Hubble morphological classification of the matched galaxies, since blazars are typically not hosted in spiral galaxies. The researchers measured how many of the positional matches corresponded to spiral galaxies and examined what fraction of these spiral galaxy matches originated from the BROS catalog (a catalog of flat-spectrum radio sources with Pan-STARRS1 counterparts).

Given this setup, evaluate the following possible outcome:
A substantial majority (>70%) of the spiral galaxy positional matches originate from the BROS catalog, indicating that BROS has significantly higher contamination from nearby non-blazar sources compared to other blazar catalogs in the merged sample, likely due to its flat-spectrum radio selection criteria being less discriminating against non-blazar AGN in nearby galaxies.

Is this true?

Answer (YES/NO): YES